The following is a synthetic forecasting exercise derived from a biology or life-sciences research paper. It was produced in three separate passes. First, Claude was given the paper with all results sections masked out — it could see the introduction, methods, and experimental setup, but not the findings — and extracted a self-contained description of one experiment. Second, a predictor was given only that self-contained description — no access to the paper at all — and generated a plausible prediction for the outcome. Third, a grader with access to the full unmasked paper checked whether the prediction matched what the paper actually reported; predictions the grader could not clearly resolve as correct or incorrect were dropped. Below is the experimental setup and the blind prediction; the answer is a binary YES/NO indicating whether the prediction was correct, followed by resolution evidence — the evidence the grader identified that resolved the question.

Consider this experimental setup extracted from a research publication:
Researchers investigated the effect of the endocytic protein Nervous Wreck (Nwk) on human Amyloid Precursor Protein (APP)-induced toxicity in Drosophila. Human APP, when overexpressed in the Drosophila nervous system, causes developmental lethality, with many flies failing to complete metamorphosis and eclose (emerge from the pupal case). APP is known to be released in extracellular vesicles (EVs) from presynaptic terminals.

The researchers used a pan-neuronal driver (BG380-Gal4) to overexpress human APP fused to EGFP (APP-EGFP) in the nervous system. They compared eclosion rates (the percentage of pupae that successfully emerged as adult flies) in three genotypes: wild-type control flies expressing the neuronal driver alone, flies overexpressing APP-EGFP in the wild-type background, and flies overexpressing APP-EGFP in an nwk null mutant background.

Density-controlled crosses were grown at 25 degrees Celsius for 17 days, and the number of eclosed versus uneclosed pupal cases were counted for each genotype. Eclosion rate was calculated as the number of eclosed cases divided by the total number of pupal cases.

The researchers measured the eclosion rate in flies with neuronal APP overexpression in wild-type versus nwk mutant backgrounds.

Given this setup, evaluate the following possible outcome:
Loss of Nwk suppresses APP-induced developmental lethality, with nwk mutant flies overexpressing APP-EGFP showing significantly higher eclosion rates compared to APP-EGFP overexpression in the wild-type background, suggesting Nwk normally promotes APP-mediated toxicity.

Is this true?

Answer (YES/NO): YES